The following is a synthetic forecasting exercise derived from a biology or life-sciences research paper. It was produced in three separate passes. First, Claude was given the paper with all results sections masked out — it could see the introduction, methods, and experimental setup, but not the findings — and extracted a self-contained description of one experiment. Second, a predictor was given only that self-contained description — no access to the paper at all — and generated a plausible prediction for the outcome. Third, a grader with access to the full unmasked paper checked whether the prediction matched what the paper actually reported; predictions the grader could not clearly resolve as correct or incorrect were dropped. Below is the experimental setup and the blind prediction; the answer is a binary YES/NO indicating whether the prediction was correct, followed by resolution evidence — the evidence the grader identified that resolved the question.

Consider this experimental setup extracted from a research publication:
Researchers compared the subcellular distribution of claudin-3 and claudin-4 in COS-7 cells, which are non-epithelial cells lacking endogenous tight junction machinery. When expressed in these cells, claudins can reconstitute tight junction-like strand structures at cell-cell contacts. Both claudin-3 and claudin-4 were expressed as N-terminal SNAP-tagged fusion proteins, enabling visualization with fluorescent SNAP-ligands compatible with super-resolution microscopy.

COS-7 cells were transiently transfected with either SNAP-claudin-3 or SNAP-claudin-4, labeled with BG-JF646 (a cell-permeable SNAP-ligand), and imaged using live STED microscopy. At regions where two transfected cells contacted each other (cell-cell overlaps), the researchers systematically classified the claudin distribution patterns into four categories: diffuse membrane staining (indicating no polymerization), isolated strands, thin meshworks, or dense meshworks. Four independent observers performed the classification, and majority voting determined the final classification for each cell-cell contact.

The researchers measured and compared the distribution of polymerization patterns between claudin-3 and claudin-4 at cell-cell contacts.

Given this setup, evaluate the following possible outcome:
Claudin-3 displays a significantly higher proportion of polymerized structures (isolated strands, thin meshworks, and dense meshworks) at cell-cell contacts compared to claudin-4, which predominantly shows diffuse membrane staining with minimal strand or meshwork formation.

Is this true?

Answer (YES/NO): YES